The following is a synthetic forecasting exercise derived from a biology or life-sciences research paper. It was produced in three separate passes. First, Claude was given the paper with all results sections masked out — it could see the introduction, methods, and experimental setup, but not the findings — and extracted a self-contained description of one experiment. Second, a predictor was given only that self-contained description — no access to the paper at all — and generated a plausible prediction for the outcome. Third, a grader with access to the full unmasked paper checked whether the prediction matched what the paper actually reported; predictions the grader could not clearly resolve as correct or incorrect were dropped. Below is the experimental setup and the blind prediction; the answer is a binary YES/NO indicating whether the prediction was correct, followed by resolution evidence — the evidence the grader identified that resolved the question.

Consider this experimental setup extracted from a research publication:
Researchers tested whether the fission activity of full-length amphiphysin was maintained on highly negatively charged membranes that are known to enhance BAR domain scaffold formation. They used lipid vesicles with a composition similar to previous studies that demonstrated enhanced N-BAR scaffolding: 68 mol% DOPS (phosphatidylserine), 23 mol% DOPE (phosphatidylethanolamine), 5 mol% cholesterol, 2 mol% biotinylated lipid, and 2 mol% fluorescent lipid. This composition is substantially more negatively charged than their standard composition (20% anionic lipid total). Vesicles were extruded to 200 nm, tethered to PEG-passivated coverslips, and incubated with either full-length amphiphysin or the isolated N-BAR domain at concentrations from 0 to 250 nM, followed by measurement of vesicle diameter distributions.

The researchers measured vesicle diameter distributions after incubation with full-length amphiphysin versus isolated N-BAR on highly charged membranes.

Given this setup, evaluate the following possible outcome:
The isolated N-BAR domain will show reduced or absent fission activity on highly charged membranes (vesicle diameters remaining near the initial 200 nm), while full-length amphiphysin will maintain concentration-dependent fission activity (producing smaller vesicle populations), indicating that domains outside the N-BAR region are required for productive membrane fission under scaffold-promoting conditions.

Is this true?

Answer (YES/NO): YES